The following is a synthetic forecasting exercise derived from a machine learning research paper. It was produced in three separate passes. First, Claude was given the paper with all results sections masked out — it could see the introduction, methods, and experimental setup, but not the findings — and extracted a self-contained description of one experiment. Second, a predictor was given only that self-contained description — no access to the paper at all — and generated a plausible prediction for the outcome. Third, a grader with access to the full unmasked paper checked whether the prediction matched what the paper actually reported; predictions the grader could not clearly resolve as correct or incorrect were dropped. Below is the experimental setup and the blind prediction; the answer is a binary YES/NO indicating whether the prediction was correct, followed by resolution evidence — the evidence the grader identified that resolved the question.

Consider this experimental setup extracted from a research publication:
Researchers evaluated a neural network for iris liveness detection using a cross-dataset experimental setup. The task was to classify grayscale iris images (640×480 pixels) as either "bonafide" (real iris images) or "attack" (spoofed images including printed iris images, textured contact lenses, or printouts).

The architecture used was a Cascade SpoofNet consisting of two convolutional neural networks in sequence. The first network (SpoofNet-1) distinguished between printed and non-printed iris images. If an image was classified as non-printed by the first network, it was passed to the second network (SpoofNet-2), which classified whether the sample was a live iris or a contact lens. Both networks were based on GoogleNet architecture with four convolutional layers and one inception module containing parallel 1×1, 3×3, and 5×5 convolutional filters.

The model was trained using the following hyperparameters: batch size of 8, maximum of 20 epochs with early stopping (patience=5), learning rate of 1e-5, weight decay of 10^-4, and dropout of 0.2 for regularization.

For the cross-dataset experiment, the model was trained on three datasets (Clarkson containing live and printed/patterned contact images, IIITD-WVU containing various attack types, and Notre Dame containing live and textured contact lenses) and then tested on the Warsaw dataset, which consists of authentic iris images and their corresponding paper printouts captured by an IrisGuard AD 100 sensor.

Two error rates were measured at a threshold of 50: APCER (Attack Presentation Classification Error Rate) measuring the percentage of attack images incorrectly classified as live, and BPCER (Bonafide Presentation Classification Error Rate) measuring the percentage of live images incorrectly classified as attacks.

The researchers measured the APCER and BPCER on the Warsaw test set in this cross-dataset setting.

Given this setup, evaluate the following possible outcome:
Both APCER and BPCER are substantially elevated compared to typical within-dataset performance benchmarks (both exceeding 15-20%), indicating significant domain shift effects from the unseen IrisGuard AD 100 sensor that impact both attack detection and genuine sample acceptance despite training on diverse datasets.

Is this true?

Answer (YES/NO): NO